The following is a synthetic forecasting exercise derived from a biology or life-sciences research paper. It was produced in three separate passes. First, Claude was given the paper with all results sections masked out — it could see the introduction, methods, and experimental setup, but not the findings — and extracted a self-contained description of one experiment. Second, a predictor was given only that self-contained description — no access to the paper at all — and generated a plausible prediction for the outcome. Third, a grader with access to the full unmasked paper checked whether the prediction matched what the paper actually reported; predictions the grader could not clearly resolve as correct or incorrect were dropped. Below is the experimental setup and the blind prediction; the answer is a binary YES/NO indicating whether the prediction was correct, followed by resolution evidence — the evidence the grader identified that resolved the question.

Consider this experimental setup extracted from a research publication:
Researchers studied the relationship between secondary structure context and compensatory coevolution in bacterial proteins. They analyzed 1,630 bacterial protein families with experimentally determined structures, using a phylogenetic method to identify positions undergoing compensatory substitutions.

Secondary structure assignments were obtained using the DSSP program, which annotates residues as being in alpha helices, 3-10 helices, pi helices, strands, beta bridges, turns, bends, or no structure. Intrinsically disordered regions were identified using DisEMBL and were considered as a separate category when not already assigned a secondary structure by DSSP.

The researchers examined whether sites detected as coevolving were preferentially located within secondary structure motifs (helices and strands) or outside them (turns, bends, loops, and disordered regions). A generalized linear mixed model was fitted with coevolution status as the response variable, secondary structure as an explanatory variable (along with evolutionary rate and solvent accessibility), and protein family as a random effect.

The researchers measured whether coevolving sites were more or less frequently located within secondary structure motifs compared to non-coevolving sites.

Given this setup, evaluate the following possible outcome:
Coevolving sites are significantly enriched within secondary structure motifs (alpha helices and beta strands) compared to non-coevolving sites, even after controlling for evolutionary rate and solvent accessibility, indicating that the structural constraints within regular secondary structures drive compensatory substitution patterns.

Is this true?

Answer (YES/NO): NO